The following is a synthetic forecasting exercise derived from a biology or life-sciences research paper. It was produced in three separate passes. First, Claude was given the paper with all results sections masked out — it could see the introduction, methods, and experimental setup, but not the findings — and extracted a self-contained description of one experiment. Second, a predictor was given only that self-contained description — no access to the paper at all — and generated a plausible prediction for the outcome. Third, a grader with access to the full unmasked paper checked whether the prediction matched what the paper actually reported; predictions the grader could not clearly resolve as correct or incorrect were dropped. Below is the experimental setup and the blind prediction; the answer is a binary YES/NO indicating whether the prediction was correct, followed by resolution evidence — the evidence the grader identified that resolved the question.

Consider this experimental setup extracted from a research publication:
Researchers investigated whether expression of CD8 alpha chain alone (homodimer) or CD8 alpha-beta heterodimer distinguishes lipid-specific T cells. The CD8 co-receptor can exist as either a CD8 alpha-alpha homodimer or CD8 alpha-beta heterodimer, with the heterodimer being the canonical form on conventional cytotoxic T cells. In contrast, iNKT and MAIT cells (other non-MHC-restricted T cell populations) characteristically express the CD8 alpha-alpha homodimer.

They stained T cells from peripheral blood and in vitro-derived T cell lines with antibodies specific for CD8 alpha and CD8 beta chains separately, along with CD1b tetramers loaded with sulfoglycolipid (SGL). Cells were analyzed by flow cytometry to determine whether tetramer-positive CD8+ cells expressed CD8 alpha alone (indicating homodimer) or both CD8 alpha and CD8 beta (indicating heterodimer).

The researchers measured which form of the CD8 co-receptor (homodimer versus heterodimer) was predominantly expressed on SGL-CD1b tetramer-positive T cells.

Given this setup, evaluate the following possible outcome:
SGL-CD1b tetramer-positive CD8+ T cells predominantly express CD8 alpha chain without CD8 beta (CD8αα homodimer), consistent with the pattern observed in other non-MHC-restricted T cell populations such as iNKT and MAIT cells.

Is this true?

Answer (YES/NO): NO